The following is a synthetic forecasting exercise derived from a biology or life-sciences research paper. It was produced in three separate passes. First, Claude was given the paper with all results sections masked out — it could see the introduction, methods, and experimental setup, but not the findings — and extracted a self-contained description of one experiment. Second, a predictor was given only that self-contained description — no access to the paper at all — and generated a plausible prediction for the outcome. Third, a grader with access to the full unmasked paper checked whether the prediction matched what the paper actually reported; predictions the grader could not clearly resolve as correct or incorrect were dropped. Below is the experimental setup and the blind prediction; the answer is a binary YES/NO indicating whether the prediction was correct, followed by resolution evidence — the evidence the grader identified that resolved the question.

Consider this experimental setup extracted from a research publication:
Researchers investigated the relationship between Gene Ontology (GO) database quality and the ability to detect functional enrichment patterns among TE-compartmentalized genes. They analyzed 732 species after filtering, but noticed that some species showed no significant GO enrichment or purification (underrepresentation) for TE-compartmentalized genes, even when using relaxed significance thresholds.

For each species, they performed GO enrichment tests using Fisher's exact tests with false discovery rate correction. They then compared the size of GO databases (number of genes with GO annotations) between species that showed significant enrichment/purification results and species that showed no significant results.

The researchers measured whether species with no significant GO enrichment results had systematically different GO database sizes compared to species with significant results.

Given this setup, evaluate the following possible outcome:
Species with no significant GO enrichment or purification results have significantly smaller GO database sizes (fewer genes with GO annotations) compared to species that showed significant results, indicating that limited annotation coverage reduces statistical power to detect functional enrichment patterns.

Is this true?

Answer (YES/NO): YES